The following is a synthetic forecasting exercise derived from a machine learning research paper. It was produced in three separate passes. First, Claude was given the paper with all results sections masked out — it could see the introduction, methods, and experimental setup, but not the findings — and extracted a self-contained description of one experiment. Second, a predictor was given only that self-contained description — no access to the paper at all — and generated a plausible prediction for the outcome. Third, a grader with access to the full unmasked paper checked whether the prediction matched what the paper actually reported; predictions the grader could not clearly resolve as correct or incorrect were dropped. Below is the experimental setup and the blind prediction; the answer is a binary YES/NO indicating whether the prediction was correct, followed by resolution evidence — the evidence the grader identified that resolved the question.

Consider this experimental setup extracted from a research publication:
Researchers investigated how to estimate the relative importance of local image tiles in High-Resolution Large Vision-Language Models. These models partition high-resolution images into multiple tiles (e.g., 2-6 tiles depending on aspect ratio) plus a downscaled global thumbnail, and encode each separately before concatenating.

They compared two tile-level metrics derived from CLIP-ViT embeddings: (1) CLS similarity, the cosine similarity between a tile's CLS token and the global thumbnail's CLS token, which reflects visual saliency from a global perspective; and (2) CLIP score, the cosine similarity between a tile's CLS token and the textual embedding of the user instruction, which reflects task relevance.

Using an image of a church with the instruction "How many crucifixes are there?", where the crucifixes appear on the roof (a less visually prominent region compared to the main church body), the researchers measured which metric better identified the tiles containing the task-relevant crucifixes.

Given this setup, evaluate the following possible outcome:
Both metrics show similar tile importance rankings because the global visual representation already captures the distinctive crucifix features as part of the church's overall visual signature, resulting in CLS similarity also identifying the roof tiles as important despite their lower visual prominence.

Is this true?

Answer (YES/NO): NO